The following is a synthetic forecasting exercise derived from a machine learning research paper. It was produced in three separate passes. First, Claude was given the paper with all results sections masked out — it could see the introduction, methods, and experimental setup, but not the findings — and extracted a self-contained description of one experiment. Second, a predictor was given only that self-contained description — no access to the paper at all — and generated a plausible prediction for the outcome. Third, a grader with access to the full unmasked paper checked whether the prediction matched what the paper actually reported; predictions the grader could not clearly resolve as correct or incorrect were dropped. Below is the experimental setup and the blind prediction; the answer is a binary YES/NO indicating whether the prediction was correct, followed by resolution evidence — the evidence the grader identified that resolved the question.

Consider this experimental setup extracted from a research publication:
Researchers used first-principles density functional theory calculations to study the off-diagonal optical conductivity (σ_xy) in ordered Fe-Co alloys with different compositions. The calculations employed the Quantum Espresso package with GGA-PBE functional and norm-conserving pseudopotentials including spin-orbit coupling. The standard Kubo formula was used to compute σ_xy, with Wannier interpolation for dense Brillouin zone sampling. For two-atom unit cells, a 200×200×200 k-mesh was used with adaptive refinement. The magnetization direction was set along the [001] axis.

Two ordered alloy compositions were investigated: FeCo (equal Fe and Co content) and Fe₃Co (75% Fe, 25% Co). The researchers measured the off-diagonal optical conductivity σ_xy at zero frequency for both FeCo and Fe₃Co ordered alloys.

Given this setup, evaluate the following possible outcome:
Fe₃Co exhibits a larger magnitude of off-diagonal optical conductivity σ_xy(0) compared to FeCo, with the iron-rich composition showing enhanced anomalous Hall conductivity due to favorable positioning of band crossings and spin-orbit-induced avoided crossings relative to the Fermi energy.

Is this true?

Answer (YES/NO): YES